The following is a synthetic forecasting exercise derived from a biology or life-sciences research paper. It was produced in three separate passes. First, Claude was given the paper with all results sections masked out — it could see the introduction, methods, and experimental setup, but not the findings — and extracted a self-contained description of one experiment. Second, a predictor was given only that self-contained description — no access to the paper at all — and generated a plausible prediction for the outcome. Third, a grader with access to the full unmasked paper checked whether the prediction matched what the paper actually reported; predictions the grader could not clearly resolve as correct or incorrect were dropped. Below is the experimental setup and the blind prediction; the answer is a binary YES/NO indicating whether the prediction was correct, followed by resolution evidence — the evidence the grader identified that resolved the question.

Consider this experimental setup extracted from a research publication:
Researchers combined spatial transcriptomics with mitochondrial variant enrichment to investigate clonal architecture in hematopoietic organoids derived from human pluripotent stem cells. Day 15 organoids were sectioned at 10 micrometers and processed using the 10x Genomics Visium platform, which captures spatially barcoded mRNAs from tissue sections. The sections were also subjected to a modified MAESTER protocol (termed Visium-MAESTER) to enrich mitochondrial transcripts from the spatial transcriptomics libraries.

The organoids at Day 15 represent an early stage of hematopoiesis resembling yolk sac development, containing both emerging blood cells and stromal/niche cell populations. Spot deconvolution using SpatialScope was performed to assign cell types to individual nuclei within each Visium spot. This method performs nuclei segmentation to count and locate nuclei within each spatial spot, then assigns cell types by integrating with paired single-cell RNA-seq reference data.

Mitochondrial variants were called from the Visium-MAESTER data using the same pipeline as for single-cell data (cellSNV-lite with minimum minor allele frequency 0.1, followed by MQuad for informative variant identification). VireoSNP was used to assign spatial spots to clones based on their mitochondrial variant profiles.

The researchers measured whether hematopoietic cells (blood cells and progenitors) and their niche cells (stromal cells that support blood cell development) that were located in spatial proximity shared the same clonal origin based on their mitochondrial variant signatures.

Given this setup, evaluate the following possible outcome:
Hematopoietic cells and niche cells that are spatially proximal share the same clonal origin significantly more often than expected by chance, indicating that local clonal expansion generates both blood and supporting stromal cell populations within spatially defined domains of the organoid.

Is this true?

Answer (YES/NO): NO